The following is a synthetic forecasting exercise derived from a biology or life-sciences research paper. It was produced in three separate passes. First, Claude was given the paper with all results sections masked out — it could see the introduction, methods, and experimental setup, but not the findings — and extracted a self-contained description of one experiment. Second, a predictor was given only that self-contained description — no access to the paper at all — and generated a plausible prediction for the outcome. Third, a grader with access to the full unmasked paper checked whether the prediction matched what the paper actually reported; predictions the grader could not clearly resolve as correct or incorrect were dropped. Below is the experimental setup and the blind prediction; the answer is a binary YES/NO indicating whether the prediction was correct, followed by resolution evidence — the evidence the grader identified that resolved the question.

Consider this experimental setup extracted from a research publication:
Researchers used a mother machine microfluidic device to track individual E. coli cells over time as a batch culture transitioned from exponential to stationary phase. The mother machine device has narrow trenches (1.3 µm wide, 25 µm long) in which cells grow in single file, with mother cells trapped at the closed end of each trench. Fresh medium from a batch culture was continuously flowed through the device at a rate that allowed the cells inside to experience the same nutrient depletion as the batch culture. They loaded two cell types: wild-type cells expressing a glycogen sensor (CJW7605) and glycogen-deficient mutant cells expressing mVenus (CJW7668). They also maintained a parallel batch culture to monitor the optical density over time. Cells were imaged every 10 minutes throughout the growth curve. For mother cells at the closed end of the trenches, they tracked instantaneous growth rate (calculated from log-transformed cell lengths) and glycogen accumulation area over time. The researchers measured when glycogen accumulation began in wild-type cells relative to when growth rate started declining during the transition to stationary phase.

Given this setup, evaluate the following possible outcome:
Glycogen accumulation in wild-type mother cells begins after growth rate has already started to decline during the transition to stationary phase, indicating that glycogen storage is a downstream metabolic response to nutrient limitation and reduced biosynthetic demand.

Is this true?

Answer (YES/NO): NO